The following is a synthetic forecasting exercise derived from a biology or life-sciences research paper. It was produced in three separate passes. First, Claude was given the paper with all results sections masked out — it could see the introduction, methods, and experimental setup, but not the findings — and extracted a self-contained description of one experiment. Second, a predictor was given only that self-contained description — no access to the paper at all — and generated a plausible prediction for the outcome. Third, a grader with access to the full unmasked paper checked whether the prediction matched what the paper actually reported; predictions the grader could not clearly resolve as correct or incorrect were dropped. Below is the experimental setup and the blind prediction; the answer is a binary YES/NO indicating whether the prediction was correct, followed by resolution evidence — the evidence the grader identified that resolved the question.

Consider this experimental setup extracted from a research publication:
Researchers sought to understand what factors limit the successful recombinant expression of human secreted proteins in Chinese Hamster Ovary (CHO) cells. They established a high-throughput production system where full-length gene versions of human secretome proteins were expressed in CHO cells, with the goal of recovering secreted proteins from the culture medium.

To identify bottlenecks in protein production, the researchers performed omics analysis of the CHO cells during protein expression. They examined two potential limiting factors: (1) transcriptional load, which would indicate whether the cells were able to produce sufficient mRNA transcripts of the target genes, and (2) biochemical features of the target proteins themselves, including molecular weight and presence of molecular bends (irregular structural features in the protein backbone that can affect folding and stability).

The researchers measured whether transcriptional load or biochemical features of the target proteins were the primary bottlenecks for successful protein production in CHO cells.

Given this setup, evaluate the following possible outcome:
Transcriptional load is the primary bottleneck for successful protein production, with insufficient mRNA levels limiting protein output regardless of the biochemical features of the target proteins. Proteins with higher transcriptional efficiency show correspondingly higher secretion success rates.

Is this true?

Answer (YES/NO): NO